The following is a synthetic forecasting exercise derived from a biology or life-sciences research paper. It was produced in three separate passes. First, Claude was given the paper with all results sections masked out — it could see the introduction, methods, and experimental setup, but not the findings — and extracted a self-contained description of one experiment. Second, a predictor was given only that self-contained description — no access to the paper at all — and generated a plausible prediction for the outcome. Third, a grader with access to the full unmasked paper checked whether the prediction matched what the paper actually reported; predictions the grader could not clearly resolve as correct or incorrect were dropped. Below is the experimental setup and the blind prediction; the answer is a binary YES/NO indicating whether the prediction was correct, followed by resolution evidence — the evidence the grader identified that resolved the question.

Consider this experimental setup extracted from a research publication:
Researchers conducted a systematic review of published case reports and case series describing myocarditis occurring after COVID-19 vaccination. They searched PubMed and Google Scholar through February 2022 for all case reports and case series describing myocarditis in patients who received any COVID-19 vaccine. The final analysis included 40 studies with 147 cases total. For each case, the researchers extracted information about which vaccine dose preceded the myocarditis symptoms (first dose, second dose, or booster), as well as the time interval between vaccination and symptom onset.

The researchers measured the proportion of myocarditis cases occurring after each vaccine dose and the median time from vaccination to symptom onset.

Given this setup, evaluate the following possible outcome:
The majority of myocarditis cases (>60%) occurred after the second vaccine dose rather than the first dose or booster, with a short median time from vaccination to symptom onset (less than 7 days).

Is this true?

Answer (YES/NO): YES